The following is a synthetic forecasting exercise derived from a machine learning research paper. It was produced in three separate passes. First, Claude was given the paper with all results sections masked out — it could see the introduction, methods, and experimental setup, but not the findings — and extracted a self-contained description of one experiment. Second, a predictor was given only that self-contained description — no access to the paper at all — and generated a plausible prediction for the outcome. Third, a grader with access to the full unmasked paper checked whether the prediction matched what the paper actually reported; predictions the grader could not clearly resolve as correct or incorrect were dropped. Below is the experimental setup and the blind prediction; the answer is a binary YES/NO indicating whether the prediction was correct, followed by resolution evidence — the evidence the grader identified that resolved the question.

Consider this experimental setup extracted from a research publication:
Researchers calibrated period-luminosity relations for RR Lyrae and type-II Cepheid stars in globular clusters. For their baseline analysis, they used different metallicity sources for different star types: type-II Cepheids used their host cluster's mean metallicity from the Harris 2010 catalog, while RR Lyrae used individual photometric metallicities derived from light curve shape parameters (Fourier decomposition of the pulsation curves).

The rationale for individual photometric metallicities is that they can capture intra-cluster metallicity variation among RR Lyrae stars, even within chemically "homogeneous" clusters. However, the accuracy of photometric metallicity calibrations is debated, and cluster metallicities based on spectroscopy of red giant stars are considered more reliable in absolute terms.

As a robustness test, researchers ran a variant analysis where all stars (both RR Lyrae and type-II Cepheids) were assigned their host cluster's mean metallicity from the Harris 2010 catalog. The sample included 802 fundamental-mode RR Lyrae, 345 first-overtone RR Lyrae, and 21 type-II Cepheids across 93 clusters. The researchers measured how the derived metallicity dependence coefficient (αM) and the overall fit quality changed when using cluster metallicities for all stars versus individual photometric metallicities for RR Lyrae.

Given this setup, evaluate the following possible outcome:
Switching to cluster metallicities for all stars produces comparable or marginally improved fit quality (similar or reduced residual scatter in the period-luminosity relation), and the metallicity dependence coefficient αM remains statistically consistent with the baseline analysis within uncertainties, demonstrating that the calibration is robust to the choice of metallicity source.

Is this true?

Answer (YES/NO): NO